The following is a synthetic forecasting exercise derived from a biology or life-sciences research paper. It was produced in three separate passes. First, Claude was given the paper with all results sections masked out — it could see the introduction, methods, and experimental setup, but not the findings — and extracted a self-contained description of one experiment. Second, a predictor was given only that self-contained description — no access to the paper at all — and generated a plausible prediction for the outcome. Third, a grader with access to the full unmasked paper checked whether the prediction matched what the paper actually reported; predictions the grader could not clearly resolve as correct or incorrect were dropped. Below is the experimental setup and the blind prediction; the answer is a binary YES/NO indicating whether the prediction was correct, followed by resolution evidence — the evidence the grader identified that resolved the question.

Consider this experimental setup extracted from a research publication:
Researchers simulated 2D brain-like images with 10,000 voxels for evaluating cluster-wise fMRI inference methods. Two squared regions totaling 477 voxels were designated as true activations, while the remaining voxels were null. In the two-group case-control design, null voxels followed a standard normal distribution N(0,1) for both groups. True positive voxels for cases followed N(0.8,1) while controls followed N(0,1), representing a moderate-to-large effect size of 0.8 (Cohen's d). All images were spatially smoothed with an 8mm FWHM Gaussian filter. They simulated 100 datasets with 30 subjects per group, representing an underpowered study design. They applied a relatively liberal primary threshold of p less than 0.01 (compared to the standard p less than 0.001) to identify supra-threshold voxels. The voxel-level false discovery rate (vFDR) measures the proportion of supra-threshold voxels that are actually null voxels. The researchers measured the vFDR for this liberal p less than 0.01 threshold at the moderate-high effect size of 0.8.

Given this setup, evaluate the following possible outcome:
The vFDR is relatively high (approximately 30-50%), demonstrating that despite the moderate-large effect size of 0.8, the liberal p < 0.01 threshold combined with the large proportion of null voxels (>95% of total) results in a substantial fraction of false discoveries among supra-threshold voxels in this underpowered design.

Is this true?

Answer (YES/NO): NO